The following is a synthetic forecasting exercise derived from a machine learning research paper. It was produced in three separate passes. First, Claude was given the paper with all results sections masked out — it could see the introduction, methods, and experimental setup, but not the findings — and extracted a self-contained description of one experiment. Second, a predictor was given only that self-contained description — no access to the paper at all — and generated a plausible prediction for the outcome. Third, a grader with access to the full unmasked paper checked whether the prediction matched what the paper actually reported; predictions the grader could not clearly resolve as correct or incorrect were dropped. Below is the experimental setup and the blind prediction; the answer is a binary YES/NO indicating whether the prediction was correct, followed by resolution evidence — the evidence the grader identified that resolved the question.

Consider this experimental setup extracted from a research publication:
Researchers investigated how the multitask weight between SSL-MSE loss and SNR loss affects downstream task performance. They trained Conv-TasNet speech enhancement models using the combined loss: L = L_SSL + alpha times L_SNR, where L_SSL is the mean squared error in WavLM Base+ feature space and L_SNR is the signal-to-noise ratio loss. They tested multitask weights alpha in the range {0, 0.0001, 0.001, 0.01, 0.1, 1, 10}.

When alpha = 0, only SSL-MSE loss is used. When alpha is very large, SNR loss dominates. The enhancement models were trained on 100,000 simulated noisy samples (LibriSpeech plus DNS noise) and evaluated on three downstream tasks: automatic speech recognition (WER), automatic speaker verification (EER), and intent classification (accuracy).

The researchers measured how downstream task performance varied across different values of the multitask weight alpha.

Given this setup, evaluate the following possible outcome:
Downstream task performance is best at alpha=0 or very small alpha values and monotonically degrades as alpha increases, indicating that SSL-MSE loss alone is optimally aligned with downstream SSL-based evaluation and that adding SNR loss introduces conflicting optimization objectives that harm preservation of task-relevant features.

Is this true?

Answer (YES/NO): NO